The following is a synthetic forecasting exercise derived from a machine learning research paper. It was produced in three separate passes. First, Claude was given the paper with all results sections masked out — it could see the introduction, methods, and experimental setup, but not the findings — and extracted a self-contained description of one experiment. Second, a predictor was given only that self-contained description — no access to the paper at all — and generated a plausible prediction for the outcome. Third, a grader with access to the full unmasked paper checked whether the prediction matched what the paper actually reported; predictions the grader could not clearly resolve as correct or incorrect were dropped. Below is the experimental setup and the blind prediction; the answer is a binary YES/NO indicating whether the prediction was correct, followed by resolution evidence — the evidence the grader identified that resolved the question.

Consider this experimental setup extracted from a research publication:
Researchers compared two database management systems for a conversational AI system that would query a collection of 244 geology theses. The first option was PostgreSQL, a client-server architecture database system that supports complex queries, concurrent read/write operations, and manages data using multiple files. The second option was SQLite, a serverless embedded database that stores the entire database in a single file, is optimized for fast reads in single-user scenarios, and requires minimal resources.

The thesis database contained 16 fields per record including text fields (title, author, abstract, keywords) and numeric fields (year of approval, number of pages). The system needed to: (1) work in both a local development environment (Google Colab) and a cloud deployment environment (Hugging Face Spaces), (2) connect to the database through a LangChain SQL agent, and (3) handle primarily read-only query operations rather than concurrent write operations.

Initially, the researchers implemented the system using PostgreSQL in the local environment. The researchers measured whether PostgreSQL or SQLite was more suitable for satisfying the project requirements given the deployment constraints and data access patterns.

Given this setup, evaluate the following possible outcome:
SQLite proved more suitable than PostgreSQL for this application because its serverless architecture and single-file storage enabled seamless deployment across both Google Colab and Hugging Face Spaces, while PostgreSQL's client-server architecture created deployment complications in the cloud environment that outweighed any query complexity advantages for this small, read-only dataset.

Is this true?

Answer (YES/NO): YES